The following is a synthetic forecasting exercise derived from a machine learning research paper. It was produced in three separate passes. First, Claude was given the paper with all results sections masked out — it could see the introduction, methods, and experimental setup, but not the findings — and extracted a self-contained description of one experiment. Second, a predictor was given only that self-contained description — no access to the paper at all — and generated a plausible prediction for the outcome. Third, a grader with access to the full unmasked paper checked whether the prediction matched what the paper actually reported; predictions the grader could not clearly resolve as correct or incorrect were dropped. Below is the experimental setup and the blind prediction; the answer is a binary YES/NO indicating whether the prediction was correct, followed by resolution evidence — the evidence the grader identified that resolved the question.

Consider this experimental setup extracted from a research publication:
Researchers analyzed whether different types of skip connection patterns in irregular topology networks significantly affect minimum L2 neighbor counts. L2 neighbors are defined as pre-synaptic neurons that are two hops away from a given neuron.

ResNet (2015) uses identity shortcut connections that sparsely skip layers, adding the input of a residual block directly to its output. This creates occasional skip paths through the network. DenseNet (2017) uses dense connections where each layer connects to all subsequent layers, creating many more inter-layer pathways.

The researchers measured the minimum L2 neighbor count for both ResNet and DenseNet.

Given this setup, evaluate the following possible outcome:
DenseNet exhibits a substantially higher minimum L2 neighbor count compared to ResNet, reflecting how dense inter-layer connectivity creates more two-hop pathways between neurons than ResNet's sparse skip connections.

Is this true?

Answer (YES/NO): NO